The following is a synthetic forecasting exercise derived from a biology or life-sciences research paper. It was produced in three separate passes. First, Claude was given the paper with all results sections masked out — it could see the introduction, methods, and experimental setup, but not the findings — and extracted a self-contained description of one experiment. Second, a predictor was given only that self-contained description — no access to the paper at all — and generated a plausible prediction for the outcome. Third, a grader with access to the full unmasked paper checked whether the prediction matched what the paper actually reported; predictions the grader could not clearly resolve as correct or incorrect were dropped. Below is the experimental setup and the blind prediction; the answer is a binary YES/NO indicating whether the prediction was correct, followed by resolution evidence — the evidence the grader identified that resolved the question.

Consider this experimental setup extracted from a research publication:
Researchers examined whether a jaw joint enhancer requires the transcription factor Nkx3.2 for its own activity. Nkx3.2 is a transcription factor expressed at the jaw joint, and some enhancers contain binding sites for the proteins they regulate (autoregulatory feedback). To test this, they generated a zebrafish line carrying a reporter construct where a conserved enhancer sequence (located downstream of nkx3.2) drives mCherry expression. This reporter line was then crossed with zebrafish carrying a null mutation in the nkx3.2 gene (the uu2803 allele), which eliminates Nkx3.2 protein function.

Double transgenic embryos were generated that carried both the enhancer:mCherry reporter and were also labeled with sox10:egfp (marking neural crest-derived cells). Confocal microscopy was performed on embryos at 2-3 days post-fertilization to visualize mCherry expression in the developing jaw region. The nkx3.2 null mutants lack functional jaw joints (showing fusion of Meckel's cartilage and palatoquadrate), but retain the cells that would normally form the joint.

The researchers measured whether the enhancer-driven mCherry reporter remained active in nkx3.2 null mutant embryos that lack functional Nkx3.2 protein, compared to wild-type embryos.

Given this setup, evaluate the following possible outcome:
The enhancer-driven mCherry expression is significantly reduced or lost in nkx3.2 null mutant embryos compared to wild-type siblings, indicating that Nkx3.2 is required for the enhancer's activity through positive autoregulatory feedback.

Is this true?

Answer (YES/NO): NO